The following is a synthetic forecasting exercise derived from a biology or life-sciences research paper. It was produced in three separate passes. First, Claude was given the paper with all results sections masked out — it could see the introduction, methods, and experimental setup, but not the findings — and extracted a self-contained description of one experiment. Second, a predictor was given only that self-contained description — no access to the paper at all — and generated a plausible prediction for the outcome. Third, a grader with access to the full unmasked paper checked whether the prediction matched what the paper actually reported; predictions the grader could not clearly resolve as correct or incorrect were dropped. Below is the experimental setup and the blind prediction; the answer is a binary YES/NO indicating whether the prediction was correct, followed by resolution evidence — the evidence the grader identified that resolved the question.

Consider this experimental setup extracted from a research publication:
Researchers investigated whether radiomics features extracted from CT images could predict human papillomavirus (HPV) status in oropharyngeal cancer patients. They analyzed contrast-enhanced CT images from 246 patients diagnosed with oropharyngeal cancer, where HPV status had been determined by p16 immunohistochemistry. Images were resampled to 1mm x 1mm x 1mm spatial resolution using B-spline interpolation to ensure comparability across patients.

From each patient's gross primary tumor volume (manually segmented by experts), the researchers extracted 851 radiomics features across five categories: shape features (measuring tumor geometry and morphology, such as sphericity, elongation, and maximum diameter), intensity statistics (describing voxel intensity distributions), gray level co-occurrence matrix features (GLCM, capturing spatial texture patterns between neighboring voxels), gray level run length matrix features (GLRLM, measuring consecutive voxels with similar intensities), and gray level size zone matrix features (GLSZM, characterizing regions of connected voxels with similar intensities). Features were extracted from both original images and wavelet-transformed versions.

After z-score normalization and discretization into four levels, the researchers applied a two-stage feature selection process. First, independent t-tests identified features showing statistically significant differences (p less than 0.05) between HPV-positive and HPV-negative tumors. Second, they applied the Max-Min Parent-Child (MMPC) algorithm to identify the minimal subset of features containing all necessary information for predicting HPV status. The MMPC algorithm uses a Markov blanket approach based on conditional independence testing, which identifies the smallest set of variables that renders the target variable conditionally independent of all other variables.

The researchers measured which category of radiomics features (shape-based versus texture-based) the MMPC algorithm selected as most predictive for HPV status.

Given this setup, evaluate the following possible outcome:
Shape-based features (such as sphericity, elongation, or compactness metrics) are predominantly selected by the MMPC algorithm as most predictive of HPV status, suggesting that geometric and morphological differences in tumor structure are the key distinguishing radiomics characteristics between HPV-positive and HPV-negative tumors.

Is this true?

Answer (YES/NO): YES